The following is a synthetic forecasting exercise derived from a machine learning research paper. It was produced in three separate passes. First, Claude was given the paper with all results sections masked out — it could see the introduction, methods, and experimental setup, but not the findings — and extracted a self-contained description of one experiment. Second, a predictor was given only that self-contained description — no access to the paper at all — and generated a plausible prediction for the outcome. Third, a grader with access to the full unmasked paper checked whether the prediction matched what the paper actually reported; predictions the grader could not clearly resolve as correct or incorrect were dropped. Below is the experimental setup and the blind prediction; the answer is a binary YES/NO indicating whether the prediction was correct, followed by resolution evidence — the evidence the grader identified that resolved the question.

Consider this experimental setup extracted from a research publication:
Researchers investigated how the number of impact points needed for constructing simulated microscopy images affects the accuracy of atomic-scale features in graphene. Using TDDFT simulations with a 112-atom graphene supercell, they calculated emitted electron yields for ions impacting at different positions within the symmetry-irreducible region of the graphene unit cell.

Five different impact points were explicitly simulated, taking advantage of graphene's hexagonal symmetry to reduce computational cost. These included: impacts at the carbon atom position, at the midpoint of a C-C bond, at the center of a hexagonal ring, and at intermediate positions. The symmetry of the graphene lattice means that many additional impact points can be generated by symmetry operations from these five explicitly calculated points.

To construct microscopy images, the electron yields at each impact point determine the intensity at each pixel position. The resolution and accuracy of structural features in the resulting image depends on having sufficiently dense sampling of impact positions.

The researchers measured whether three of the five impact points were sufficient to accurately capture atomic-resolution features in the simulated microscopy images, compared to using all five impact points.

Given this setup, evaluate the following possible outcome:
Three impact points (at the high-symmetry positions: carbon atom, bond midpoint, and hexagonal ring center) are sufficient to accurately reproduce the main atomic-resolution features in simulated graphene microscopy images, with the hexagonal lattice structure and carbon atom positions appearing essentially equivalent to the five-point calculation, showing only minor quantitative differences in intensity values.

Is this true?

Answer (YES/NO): NO